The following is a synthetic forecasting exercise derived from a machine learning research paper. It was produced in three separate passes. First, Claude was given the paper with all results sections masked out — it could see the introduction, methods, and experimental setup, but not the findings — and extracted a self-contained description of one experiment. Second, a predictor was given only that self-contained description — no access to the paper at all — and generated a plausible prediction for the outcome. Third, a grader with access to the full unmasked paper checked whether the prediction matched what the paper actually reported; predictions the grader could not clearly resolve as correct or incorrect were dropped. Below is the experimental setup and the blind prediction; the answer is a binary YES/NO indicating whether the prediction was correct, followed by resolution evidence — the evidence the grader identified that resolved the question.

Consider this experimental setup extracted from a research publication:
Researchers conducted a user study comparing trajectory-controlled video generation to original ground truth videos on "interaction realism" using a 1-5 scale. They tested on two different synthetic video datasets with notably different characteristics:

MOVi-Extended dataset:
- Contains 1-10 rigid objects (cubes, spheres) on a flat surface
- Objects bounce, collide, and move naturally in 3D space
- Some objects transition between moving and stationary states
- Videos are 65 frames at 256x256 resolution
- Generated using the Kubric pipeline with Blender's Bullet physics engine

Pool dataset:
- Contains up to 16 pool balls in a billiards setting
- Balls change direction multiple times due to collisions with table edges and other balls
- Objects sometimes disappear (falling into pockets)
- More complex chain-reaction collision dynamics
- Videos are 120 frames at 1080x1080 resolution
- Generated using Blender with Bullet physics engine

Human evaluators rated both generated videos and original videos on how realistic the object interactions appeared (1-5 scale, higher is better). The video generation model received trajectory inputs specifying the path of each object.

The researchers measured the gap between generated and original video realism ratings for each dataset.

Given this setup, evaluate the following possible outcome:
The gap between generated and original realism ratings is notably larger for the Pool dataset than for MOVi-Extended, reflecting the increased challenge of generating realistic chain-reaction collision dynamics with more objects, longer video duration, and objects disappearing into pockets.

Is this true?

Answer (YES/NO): NO